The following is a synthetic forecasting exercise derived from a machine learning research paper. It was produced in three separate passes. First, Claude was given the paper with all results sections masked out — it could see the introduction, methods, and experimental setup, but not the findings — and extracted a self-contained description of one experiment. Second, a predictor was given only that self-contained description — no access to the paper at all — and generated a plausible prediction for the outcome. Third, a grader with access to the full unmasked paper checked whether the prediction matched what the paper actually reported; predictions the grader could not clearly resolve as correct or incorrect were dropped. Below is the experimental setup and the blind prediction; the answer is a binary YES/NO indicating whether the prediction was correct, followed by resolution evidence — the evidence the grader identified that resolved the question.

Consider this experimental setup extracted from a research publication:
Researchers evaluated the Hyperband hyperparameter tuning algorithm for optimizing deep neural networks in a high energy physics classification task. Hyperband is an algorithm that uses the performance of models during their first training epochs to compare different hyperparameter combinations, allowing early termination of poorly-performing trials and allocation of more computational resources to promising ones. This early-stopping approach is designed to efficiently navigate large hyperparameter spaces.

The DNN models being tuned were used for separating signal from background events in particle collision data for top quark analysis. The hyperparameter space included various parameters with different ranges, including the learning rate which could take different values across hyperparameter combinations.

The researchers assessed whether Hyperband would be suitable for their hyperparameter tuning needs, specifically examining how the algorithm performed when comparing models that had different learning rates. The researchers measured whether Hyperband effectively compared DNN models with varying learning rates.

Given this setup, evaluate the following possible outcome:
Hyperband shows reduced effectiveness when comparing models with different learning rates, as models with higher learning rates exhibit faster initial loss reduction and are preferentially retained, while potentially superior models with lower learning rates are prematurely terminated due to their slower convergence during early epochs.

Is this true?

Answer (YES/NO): NO